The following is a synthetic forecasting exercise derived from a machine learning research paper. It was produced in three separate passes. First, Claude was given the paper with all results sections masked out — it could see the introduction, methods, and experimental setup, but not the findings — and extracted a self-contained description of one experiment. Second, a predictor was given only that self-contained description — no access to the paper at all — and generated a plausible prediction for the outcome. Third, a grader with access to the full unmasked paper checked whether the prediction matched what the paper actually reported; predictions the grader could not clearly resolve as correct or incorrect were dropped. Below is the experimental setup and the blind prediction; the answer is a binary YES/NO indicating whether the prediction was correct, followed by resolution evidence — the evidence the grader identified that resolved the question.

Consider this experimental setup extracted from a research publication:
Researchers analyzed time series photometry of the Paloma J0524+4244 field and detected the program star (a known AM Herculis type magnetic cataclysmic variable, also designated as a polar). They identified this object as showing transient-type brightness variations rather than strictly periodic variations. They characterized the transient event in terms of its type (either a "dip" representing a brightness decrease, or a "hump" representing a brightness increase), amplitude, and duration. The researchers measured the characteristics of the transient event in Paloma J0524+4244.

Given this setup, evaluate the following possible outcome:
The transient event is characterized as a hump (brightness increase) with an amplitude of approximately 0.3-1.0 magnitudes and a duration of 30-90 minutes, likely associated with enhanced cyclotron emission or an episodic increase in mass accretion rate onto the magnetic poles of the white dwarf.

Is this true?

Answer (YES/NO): NO